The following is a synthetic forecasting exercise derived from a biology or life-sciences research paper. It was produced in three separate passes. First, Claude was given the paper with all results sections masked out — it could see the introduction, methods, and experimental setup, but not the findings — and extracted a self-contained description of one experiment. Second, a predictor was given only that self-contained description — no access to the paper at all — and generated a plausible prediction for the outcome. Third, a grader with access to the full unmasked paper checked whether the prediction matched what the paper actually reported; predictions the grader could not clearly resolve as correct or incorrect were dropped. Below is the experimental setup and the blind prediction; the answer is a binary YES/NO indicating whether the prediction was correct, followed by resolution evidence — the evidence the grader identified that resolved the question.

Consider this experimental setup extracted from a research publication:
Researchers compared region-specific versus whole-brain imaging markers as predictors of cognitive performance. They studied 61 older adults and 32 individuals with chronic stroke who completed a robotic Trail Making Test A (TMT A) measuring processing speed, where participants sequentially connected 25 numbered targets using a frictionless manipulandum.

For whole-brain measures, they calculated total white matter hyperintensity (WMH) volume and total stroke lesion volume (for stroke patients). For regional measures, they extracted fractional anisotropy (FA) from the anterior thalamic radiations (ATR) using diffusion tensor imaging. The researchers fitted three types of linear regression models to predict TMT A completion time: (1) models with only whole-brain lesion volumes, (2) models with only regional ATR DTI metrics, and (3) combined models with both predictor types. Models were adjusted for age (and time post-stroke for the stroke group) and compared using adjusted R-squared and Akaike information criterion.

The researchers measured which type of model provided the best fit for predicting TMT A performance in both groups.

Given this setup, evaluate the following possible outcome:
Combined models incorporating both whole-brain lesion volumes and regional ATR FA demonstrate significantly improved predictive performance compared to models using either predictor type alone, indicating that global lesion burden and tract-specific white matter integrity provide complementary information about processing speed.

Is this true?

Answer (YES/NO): NO